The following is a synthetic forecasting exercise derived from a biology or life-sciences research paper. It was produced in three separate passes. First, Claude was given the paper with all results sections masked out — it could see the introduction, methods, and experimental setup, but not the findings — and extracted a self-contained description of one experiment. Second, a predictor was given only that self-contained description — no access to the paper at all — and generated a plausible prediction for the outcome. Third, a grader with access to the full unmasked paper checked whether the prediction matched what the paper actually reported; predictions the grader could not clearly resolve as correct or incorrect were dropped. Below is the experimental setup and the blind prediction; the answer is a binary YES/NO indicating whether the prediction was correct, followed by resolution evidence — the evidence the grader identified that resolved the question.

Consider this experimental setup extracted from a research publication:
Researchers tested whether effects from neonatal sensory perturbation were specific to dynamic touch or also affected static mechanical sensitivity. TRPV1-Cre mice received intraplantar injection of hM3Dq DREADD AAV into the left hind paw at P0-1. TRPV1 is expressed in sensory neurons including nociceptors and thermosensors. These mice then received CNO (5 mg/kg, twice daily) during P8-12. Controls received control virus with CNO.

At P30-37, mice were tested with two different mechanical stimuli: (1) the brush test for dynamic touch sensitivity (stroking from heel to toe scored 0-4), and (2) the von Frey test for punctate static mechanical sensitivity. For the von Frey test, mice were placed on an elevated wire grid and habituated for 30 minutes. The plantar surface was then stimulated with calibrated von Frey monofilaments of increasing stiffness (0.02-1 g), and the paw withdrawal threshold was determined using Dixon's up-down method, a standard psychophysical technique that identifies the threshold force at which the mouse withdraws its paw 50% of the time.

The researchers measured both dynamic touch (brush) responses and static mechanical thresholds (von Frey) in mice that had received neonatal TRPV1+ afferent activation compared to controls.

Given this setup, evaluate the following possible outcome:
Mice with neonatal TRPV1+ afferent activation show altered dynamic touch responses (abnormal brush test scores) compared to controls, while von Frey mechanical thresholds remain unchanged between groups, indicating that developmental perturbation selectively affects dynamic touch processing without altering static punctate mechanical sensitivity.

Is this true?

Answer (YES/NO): YES